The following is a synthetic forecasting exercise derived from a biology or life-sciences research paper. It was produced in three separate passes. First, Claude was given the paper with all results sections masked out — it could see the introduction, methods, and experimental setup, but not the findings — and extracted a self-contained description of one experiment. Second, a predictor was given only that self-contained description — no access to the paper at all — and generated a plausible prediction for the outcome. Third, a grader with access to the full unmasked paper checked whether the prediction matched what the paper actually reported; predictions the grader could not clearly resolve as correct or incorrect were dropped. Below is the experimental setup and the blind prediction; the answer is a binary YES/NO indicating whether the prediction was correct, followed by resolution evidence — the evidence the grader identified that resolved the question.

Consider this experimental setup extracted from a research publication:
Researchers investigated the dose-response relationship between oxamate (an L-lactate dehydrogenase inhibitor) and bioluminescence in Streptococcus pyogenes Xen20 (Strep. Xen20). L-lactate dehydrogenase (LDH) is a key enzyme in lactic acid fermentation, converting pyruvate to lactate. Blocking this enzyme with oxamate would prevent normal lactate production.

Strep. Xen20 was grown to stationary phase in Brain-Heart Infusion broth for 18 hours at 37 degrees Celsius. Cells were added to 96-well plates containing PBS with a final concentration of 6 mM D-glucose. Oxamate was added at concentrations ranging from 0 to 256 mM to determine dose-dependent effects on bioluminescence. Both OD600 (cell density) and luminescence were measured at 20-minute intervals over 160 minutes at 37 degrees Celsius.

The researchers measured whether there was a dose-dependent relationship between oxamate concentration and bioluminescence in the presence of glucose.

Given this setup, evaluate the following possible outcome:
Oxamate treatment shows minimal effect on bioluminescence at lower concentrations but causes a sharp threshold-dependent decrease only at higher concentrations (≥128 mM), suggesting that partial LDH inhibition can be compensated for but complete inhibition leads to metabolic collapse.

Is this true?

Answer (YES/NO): NO